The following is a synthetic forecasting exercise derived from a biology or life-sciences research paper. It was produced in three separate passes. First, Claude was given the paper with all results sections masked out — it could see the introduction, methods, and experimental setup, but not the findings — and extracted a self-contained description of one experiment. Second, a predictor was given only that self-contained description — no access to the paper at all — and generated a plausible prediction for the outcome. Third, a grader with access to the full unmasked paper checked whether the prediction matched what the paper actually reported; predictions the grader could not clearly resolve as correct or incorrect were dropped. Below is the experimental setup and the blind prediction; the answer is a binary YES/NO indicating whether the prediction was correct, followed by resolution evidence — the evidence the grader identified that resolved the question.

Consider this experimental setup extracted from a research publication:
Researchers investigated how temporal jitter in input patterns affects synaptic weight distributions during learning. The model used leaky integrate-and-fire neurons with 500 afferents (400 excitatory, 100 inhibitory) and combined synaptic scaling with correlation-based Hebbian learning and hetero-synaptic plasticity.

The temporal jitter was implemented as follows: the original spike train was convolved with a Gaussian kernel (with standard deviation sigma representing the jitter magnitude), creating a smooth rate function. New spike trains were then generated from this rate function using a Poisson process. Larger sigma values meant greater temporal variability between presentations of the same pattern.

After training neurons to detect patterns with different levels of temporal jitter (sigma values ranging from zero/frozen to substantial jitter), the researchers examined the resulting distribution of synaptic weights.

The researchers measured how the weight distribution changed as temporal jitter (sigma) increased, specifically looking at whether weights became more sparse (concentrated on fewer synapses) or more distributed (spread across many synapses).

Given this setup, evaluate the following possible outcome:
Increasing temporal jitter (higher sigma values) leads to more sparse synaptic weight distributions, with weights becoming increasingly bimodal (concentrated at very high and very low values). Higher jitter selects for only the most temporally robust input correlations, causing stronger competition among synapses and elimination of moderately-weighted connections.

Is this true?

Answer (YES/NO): NO